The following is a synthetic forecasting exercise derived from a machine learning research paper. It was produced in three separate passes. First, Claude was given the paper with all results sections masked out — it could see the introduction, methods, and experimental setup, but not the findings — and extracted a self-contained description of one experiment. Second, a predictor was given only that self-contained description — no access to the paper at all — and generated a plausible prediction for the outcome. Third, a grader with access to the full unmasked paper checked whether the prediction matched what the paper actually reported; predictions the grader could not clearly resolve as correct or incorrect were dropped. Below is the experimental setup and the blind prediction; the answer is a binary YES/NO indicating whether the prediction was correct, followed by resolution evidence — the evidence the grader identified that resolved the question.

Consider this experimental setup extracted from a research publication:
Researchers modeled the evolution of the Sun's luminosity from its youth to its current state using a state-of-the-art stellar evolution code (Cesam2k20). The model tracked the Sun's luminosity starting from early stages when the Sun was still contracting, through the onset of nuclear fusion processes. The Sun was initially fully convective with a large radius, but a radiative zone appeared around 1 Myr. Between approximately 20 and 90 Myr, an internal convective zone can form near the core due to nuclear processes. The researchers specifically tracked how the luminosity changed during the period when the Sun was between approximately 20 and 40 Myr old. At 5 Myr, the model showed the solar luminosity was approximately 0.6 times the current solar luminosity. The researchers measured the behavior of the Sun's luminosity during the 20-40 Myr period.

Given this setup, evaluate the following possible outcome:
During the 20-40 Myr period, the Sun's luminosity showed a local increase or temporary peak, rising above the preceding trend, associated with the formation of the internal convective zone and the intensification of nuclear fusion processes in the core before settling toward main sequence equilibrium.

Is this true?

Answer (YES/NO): YES